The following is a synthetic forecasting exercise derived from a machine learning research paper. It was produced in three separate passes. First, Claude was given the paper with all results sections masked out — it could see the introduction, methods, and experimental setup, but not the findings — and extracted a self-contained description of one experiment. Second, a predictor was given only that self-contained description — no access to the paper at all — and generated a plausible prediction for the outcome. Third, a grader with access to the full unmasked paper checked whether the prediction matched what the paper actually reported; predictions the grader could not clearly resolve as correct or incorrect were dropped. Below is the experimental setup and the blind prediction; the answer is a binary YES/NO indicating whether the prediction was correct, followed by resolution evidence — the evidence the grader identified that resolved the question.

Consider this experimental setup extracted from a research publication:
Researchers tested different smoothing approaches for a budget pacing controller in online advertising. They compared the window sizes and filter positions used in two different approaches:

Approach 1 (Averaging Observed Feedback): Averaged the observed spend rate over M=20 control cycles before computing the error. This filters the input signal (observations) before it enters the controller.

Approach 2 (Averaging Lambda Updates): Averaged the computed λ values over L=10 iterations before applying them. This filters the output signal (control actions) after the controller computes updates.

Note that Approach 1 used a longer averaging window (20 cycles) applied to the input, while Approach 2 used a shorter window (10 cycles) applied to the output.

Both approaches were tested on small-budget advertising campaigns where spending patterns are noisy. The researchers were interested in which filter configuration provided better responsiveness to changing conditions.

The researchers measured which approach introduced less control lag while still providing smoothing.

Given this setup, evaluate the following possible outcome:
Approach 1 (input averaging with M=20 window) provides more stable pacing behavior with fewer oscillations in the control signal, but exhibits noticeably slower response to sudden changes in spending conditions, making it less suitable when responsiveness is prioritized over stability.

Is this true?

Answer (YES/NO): NO